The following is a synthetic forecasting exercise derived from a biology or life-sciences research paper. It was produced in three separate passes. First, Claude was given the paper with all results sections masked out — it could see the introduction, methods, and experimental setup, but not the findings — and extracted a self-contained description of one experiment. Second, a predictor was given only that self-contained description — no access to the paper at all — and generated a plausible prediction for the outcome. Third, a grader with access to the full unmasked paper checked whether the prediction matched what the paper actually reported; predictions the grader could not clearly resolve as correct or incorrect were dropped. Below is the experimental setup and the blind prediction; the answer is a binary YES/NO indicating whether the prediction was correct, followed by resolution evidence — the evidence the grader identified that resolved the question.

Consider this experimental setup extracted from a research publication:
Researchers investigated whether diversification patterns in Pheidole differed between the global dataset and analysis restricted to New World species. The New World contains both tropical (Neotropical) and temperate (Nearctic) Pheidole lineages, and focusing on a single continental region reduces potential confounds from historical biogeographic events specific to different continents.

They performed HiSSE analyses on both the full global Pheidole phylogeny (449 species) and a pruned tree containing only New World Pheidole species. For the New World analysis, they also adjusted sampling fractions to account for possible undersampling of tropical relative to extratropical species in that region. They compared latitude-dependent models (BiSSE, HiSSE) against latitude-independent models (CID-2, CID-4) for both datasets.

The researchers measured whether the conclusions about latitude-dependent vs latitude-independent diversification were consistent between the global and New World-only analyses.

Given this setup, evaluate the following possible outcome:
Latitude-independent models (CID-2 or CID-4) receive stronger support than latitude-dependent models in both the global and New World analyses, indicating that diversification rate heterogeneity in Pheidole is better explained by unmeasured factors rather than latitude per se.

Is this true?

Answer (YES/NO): YES